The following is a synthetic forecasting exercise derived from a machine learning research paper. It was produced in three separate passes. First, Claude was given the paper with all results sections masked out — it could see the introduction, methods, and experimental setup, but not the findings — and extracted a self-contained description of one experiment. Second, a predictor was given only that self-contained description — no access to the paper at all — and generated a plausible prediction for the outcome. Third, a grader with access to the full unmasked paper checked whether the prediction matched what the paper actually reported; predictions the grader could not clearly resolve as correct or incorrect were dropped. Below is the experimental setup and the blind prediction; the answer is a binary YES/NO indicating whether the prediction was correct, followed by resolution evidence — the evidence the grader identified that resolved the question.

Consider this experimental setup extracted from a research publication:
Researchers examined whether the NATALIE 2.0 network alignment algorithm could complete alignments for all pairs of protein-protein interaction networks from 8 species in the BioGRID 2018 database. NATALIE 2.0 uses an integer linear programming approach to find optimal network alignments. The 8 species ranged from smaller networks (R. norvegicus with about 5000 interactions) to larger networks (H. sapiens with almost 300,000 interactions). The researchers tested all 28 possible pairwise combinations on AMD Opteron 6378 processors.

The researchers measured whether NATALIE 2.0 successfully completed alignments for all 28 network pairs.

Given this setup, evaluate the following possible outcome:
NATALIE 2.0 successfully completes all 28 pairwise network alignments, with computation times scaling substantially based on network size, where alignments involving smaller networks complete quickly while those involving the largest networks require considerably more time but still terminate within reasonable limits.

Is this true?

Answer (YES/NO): NO